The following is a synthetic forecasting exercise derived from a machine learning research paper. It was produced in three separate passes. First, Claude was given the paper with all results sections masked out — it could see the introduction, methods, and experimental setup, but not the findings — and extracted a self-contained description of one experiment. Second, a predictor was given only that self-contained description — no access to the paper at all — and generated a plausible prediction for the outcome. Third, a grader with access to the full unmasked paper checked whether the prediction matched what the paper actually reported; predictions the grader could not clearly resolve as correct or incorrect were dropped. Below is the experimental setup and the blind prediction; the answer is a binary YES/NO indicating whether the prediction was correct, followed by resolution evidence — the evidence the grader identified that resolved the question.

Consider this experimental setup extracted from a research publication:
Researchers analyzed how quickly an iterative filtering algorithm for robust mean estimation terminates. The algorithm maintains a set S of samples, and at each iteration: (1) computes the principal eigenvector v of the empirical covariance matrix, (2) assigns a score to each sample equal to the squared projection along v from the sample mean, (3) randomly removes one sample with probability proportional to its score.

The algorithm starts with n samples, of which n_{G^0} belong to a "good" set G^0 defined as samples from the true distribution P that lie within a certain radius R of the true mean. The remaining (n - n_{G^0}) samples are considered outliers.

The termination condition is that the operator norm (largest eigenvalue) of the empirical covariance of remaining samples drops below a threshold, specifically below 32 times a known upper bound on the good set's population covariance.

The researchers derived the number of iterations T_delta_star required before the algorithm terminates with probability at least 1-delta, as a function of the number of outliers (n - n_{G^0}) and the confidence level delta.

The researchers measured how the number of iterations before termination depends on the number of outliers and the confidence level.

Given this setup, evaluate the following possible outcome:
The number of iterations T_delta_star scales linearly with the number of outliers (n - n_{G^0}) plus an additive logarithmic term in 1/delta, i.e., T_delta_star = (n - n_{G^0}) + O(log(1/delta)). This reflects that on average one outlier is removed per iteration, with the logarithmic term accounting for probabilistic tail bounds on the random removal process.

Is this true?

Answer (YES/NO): YES